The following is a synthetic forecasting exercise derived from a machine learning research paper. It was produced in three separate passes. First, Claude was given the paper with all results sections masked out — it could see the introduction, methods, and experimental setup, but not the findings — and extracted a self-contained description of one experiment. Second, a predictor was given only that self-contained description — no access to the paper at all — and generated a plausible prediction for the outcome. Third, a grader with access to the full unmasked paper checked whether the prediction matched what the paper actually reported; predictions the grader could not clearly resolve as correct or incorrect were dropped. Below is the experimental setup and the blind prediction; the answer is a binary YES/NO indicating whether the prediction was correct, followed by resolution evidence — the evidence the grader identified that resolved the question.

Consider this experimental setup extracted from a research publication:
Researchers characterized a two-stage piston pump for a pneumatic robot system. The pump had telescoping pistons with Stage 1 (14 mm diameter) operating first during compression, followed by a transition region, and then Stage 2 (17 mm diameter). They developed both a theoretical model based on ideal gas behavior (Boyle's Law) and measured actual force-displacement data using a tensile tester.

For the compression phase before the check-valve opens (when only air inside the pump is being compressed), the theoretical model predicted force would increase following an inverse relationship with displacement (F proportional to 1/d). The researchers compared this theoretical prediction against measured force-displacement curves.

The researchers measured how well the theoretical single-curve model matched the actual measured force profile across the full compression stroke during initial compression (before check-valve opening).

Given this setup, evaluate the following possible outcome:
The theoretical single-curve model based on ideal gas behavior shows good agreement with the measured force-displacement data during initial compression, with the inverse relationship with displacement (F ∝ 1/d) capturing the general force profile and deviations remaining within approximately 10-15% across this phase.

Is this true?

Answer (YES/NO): NO